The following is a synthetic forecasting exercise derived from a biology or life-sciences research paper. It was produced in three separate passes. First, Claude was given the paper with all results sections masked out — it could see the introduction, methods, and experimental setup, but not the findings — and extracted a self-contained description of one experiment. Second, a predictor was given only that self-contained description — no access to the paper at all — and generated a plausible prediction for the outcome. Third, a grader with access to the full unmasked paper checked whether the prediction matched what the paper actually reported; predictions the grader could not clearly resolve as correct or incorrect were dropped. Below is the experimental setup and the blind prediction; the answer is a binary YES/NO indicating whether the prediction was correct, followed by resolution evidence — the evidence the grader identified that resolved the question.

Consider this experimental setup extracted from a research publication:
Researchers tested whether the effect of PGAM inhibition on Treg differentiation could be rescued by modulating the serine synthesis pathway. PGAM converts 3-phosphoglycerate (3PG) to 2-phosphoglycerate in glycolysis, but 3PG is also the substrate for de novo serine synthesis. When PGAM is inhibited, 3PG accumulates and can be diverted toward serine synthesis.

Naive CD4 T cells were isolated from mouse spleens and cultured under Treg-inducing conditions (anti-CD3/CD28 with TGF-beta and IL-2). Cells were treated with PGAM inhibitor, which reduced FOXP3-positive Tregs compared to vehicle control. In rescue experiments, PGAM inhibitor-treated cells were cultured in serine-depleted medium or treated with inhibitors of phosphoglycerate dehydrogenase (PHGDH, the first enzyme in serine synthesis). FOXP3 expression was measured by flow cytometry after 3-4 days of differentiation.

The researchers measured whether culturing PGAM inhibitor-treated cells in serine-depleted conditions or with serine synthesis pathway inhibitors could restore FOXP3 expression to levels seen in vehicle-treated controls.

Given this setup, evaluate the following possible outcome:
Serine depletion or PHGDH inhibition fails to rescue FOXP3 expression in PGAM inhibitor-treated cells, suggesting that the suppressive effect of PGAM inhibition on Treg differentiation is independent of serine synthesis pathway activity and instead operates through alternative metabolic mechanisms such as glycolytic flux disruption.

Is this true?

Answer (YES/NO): NO